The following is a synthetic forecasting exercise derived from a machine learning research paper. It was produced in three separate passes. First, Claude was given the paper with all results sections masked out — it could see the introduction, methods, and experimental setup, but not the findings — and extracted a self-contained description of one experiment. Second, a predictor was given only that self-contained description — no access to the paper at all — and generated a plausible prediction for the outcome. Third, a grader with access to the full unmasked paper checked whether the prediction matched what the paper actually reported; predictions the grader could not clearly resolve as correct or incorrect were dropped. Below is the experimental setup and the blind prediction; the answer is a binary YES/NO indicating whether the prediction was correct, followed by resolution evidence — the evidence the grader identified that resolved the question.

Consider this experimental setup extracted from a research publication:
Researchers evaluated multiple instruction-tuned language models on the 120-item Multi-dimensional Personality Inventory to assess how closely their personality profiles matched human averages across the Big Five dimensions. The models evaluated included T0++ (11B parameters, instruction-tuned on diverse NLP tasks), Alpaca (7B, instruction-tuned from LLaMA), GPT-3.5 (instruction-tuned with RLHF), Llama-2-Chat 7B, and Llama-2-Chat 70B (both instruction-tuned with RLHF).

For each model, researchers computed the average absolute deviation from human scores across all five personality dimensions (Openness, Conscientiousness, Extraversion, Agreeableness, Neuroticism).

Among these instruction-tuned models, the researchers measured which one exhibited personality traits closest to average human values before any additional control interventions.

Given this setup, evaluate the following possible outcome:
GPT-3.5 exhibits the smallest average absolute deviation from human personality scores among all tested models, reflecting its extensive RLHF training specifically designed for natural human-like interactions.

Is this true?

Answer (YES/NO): NO